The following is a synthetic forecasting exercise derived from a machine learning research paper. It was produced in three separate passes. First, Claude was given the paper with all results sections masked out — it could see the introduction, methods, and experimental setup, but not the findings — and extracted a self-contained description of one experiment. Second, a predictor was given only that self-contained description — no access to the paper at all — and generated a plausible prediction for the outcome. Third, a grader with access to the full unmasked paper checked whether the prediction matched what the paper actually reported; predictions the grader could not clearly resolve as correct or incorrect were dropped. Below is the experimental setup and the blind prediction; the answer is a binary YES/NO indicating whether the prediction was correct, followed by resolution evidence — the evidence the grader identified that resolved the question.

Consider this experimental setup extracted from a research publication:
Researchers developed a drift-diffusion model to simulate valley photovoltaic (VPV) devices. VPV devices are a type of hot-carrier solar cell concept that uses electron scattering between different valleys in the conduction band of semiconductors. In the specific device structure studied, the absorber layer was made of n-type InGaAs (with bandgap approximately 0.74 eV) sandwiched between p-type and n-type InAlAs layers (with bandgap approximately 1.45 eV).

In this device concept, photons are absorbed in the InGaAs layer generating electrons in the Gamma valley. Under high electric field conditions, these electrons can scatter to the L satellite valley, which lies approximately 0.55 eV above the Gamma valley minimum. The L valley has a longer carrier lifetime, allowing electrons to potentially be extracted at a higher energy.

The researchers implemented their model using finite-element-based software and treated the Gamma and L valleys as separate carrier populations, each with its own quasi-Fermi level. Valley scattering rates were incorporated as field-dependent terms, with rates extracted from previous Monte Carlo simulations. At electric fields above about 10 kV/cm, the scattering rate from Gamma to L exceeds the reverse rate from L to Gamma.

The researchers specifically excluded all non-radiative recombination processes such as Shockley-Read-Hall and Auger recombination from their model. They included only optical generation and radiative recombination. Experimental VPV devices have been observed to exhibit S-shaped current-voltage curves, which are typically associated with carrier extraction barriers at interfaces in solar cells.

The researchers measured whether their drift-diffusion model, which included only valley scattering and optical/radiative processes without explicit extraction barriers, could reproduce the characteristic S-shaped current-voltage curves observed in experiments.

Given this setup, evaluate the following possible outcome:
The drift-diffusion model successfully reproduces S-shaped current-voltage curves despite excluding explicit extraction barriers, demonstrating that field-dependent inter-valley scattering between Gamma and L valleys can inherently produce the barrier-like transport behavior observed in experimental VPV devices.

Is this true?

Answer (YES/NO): YES